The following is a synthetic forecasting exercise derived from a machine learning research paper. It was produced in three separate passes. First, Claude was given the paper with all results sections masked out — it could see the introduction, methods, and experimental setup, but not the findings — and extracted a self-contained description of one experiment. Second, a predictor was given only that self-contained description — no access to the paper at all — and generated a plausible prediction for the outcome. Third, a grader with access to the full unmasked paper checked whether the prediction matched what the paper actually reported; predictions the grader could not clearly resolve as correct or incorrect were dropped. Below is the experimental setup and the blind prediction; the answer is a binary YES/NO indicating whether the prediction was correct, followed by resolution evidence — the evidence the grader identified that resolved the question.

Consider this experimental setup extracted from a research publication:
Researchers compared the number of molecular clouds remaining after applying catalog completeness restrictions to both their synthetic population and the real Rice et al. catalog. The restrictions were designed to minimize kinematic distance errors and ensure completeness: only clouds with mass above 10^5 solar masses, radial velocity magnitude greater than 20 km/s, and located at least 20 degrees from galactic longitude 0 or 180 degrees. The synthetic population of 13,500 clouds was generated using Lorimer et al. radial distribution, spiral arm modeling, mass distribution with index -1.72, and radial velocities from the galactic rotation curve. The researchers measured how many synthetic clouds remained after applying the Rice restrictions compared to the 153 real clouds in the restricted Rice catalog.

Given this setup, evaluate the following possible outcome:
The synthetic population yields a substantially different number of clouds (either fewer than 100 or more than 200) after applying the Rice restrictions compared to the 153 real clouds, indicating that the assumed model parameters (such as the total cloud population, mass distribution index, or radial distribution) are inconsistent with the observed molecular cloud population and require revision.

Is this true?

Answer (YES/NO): NO